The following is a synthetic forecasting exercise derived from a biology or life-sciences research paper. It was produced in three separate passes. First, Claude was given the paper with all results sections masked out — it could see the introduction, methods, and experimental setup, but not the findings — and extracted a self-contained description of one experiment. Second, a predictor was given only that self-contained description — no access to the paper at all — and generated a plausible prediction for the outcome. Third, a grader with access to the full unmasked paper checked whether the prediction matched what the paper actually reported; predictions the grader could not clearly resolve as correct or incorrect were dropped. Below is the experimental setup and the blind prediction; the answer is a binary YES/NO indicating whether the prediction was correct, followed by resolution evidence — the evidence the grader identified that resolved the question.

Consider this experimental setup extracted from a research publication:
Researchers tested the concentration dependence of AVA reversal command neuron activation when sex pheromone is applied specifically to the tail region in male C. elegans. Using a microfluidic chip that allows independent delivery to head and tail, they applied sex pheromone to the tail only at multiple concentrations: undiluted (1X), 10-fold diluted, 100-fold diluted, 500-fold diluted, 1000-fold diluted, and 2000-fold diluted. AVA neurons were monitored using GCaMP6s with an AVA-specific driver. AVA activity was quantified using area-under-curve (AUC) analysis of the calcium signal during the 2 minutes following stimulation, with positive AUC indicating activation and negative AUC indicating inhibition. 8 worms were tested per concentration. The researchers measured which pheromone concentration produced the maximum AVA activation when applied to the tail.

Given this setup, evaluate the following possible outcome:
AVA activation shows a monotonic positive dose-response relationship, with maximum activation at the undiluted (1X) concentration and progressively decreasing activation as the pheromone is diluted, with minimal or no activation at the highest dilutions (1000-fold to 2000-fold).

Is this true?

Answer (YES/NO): NO